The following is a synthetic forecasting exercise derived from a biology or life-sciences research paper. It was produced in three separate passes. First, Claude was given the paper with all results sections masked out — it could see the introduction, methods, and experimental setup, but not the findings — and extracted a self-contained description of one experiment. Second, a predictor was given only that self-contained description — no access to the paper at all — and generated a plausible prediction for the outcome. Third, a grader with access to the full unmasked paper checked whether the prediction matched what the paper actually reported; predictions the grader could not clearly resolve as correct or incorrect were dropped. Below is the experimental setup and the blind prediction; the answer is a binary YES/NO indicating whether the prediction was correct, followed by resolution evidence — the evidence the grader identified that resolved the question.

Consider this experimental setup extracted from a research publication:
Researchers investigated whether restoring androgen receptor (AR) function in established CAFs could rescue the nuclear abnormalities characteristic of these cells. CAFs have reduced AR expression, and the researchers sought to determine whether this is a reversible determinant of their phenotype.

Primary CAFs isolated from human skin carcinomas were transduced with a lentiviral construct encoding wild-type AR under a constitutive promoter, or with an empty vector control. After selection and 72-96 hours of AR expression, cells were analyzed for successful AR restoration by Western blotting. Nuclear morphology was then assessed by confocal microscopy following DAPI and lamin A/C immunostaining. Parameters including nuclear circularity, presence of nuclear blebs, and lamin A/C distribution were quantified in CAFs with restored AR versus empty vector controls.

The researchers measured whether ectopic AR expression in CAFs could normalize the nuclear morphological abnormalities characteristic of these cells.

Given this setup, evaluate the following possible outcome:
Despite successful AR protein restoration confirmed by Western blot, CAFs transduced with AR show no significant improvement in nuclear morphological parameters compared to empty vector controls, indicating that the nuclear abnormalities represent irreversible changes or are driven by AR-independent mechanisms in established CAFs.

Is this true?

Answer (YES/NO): NO